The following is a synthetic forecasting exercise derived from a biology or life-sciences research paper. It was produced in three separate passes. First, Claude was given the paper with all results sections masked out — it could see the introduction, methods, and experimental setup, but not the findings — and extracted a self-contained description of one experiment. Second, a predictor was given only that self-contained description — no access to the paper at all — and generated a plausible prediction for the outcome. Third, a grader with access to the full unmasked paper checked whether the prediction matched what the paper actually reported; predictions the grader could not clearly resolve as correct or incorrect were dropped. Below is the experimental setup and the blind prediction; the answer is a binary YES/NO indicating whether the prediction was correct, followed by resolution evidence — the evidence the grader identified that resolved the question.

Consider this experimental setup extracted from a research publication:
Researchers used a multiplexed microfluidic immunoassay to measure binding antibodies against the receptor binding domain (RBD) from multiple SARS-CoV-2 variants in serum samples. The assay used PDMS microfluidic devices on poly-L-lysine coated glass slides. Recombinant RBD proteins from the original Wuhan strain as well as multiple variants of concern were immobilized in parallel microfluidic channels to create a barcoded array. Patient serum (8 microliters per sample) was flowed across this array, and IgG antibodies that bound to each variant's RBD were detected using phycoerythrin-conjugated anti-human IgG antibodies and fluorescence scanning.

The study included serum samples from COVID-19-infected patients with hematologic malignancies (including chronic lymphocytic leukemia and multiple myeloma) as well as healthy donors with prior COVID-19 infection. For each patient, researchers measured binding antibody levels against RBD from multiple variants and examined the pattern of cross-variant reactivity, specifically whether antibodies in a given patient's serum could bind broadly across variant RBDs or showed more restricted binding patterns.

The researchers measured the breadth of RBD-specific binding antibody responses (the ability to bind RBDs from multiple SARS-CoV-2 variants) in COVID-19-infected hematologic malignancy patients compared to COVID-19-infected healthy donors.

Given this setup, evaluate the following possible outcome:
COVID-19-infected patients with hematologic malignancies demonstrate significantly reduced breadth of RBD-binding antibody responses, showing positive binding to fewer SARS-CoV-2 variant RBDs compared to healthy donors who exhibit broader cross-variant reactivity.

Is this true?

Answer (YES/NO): NO